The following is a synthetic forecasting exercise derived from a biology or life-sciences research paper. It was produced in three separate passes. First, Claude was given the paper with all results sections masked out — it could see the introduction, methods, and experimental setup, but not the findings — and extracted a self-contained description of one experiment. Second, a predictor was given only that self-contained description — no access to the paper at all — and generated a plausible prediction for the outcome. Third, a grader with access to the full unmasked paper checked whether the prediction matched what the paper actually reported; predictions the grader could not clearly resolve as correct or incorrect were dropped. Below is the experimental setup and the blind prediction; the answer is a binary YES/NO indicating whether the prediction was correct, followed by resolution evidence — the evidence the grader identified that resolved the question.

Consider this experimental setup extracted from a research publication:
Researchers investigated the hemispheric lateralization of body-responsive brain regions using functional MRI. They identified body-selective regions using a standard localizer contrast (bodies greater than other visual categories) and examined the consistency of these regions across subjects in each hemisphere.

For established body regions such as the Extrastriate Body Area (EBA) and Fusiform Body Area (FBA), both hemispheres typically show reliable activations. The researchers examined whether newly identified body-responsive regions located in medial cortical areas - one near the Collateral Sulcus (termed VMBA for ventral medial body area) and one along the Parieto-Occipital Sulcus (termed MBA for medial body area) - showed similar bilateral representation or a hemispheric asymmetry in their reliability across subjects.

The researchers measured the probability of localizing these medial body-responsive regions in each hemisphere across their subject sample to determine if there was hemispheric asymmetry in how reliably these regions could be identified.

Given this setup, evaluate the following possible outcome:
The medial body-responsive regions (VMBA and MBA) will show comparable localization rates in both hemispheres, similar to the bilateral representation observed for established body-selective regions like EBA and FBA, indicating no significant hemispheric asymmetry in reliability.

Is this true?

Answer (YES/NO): NO